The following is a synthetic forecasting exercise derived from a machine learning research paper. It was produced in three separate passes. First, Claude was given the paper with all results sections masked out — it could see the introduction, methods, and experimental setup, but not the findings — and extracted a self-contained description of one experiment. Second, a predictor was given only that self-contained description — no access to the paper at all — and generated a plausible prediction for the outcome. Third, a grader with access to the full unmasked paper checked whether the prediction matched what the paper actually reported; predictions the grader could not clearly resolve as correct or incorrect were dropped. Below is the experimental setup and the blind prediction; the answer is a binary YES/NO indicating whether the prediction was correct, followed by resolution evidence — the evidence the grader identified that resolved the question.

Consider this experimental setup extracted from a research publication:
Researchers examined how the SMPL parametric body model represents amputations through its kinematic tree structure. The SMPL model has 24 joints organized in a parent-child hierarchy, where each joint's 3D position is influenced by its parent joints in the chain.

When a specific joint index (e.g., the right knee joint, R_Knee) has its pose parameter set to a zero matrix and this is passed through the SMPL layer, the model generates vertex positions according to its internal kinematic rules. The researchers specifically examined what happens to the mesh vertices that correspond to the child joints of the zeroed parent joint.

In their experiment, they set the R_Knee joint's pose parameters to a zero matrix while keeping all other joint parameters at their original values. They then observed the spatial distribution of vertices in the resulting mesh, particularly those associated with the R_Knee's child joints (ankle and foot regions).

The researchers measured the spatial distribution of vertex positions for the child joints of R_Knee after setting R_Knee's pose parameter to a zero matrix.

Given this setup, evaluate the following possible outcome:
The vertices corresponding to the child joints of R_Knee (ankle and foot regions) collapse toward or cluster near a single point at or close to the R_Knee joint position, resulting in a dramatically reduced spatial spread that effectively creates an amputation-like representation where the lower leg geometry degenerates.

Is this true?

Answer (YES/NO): YES